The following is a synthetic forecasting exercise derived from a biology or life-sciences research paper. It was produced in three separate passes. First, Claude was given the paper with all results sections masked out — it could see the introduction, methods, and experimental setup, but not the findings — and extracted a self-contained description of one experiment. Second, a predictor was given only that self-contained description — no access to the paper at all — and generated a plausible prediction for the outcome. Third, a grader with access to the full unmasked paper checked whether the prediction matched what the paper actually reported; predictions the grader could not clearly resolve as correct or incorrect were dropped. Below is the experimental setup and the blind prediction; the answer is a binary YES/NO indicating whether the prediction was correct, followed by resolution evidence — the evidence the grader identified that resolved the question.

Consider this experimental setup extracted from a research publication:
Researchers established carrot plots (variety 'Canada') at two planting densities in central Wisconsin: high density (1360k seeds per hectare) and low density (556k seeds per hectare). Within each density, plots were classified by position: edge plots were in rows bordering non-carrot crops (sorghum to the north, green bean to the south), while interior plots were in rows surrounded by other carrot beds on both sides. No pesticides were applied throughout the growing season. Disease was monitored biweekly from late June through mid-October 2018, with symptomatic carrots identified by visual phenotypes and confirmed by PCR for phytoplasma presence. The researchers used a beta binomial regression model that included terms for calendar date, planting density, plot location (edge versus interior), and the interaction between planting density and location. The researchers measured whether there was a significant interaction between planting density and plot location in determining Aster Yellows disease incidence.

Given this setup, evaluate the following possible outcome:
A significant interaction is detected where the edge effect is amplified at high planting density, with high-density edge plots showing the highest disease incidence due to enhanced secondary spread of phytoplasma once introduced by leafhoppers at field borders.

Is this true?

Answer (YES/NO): NO